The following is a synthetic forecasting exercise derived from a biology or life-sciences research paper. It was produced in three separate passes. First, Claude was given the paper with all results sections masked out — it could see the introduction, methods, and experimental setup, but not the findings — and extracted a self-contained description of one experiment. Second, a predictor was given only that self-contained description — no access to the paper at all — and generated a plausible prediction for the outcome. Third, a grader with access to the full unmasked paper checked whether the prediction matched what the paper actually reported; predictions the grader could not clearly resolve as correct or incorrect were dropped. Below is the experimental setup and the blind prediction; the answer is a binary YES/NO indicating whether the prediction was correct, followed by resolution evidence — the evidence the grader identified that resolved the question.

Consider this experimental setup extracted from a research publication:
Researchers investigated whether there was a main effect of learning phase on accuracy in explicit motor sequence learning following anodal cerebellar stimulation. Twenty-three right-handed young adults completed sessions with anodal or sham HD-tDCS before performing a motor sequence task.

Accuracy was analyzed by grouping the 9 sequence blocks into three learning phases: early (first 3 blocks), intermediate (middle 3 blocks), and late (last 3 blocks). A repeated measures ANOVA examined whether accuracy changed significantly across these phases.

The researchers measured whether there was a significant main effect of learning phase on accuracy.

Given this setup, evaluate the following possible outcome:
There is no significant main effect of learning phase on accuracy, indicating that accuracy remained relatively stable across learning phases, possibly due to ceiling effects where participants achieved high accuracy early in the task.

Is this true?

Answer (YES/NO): NO